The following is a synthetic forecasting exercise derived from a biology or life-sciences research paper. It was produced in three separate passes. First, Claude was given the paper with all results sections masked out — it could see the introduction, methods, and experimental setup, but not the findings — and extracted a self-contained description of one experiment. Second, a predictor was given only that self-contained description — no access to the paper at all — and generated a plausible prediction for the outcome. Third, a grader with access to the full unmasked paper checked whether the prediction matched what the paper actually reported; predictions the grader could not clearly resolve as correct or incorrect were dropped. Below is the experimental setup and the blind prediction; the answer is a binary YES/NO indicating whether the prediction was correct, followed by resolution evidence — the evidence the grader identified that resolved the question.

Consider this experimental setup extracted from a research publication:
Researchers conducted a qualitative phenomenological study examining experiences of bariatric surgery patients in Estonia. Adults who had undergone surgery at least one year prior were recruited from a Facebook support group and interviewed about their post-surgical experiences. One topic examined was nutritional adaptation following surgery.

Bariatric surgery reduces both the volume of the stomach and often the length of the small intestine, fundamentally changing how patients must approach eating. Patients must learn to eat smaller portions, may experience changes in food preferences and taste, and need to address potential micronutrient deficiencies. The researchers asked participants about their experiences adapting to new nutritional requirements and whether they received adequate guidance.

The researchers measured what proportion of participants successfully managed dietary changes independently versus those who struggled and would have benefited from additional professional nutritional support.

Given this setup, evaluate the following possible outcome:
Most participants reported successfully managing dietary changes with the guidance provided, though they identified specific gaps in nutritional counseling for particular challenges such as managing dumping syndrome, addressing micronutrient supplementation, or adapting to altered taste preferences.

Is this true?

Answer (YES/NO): NO